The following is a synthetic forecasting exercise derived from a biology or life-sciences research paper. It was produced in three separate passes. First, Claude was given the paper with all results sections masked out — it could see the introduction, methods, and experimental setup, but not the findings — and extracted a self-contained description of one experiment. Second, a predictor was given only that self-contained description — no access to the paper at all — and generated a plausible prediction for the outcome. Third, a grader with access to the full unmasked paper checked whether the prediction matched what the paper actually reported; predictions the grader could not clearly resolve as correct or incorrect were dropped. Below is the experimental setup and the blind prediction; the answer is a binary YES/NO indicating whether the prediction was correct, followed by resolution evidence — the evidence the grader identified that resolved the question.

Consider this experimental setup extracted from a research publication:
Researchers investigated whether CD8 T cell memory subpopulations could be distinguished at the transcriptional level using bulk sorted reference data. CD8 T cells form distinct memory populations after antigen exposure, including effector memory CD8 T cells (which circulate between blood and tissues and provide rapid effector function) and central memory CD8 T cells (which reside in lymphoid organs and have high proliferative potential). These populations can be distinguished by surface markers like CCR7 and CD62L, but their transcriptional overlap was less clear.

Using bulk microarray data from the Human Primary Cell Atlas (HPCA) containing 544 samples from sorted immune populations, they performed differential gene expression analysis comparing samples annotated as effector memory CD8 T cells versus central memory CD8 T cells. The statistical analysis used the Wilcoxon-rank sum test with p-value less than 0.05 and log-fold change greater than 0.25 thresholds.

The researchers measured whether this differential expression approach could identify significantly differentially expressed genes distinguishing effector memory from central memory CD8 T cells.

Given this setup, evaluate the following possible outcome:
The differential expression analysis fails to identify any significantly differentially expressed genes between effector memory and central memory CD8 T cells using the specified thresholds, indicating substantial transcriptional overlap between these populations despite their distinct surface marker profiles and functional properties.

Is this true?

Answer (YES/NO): YES